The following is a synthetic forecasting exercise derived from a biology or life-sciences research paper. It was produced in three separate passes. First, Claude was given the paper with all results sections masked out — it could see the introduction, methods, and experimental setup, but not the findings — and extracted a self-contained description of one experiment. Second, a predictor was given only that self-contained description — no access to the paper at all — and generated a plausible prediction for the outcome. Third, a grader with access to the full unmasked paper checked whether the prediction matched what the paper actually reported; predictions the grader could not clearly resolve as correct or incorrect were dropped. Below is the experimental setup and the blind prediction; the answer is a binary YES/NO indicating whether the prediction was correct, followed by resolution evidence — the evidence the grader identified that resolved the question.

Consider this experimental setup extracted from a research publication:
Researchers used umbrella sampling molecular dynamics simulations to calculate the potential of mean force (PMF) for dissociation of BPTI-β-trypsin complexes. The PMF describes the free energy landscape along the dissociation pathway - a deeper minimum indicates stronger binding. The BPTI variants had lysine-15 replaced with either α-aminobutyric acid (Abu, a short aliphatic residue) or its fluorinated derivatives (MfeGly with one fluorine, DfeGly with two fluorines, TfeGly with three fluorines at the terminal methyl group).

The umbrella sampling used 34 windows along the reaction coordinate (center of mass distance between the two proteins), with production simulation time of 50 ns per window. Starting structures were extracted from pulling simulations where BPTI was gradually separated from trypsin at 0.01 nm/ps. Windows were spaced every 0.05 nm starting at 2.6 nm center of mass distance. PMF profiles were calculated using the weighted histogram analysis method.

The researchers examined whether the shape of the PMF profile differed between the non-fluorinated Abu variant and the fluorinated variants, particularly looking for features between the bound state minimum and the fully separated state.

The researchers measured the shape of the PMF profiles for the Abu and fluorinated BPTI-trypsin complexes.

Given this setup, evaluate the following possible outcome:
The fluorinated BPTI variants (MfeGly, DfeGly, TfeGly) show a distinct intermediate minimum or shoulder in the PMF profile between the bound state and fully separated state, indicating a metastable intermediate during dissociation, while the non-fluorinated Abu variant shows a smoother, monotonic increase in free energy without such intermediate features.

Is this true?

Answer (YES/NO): NO